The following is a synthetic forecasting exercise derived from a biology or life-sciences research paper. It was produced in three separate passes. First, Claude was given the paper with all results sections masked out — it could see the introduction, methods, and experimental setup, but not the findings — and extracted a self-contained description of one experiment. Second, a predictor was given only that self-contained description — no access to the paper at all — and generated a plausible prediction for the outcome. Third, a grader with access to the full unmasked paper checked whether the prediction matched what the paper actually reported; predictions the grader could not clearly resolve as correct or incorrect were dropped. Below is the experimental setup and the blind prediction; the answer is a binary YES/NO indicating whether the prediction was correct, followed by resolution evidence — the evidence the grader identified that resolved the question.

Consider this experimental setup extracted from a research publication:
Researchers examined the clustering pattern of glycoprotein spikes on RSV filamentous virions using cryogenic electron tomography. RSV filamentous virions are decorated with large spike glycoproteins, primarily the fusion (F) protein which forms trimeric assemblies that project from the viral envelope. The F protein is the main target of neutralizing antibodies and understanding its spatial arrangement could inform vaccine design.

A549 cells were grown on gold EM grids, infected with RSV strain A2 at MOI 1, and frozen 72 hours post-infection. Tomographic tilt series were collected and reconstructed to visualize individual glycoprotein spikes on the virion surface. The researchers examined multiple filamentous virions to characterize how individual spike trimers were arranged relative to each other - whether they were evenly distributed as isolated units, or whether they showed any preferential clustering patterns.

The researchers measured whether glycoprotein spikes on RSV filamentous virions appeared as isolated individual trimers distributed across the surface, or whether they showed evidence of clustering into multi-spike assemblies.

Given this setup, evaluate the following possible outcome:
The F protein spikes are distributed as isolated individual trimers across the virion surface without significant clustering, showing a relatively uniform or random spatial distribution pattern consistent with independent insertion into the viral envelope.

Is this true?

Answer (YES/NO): NO